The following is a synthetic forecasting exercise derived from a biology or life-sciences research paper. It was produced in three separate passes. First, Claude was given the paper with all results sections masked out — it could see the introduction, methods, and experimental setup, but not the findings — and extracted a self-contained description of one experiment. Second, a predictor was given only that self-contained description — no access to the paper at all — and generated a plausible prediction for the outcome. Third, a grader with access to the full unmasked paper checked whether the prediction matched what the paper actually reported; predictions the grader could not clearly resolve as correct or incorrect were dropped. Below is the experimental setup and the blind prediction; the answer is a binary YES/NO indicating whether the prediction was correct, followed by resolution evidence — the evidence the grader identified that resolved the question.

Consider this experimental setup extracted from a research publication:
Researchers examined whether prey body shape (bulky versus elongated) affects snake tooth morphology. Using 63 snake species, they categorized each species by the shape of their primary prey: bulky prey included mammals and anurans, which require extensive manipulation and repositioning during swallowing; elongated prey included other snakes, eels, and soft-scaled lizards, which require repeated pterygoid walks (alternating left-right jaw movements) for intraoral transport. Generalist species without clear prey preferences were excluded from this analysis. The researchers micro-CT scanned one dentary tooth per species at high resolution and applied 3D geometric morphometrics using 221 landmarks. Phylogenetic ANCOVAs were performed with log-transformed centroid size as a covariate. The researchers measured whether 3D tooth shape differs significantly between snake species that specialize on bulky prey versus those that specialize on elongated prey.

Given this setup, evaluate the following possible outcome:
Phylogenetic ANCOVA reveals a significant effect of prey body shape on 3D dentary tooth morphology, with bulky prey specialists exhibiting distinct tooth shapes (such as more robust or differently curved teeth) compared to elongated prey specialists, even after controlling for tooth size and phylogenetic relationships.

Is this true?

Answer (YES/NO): NO